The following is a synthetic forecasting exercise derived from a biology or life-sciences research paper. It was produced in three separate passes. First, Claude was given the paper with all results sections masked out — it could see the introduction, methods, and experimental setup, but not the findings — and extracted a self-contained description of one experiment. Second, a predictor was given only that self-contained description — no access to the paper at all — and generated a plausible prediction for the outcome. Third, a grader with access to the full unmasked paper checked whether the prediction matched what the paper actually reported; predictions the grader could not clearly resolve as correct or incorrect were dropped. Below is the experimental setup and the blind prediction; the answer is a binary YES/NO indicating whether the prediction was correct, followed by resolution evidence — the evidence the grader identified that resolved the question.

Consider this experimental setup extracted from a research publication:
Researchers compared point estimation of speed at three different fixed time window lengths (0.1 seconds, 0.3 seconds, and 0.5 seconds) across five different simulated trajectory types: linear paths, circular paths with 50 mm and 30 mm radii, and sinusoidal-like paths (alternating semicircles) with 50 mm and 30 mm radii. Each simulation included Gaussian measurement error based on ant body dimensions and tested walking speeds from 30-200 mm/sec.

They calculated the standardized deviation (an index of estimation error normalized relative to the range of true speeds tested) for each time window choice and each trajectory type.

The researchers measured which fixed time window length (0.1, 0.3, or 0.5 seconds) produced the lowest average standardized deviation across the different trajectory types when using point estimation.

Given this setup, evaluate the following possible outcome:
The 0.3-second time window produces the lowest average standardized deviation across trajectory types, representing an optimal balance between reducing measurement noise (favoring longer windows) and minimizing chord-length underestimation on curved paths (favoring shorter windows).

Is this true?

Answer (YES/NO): YES